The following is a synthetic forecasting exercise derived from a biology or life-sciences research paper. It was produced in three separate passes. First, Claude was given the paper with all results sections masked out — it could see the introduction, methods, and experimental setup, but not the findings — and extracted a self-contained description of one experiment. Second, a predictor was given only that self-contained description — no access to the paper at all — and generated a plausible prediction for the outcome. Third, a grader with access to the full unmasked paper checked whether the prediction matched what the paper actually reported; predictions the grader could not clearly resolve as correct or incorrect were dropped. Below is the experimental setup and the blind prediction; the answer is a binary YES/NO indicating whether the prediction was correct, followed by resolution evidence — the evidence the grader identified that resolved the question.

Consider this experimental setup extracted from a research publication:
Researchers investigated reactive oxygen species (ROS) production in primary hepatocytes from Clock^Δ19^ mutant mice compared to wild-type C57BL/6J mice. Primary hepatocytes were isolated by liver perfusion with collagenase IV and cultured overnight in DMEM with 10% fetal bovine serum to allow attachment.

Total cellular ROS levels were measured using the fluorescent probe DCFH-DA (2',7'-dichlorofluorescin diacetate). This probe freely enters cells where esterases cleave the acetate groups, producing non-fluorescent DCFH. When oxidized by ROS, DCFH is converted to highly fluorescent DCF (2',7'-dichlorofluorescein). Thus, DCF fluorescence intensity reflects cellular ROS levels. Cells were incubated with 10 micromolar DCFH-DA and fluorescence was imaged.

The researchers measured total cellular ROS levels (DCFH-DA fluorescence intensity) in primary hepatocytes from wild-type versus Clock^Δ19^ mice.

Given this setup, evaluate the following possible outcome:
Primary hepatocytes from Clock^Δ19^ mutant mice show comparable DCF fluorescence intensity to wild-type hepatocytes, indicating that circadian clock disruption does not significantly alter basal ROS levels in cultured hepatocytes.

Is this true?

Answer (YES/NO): NO